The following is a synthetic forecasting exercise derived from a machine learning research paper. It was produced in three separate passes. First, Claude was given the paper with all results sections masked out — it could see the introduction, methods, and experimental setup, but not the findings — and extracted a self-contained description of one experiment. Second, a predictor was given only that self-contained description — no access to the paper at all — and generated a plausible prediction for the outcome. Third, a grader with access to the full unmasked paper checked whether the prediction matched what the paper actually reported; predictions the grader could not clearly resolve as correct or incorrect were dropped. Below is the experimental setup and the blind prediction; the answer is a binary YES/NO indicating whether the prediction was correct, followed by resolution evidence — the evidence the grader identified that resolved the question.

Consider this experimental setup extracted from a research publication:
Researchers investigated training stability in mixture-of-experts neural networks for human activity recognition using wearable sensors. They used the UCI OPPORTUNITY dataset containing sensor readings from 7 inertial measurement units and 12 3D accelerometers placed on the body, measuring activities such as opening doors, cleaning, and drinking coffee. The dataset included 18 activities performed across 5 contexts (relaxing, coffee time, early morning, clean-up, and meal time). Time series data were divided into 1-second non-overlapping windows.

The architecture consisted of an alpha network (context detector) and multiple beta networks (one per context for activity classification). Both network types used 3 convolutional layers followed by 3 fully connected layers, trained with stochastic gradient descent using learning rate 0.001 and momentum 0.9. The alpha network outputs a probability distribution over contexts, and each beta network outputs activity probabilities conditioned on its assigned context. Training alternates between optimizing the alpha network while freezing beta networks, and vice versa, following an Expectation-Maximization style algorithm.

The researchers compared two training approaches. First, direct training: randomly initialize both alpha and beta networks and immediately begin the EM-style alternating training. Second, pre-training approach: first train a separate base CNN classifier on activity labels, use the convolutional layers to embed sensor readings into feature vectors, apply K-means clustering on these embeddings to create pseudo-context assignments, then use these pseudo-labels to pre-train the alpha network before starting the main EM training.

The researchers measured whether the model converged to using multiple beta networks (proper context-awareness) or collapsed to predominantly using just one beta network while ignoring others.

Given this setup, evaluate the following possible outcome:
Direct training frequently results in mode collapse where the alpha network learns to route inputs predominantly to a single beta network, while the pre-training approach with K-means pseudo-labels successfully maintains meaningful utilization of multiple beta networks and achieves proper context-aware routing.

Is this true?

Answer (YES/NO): YES